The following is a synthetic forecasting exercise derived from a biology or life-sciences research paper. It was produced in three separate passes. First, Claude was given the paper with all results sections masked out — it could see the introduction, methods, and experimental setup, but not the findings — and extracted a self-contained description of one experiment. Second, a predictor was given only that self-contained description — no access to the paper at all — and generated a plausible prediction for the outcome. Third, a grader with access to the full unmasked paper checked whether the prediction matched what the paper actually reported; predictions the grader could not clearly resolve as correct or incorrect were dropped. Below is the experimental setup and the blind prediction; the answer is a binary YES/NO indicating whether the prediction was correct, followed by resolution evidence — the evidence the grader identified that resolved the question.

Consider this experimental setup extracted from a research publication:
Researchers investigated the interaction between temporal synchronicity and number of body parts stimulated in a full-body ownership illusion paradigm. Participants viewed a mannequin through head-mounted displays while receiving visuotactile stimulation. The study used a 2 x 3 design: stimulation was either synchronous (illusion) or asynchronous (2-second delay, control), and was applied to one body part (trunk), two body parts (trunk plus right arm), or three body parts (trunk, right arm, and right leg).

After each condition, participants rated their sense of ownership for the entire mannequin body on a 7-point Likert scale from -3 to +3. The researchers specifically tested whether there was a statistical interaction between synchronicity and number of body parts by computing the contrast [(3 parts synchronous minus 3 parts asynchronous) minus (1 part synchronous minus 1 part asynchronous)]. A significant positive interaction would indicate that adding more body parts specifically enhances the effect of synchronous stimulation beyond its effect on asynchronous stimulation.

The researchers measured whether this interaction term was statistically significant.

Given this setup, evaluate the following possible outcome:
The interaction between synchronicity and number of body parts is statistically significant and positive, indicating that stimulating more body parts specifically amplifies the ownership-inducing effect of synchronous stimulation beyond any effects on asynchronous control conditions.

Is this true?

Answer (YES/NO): NO